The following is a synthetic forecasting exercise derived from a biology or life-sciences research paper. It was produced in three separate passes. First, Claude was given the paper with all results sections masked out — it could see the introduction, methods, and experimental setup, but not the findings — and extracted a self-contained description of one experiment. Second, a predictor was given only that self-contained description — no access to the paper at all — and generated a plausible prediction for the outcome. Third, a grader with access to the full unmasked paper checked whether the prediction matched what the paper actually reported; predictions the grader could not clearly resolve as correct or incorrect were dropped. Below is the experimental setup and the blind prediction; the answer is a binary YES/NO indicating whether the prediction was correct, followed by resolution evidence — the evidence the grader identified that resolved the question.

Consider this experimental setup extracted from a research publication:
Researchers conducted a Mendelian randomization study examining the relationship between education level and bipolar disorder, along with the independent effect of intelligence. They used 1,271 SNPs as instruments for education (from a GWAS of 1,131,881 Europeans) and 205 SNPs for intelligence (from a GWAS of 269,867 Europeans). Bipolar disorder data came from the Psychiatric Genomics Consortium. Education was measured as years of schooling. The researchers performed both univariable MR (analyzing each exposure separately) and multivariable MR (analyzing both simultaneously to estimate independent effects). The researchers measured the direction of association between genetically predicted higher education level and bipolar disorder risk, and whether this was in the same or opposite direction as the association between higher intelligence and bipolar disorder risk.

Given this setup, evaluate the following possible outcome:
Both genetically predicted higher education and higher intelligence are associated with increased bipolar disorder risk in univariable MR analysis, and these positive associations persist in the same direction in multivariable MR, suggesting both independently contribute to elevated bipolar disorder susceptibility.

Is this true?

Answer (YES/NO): NO